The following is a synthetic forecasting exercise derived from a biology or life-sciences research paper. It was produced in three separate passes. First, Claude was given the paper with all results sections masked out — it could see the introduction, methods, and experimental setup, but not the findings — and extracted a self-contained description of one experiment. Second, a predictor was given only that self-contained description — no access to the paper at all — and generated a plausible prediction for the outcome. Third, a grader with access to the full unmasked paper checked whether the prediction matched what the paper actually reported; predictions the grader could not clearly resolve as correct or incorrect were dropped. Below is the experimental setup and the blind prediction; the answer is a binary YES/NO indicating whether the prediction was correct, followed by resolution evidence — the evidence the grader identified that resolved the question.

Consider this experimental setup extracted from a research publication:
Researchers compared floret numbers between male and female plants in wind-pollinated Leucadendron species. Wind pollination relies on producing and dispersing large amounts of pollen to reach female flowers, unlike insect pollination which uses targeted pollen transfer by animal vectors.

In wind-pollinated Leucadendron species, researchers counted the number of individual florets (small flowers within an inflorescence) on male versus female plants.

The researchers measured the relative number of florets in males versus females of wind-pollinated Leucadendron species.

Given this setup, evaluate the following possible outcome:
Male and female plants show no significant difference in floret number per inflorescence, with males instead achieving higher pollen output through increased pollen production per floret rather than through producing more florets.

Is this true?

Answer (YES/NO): NO